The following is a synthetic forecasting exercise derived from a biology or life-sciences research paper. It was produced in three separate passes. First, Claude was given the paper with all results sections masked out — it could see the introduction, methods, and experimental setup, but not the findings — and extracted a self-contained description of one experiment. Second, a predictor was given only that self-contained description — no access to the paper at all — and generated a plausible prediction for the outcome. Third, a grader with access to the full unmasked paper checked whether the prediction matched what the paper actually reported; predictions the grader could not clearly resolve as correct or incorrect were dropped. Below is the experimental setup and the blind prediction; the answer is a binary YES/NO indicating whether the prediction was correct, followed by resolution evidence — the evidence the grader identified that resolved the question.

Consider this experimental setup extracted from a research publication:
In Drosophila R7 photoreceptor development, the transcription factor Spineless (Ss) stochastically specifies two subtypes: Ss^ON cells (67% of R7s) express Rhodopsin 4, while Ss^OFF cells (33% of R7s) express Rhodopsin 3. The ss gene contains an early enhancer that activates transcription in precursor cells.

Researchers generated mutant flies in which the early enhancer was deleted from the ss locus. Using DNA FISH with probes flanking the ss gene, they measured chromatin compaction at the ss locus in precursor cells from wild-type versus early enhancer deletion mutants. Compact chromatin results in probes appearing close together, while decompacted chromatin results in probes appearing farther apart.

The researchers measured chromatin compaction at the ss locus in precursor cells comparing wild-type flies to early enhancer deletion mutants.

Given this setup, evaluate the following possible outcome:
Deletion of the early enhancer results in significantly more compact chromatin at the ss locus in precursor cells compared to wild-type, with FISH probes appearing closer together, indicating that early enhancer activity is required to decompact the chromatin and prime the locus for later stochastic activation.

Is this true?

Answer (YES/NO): YES